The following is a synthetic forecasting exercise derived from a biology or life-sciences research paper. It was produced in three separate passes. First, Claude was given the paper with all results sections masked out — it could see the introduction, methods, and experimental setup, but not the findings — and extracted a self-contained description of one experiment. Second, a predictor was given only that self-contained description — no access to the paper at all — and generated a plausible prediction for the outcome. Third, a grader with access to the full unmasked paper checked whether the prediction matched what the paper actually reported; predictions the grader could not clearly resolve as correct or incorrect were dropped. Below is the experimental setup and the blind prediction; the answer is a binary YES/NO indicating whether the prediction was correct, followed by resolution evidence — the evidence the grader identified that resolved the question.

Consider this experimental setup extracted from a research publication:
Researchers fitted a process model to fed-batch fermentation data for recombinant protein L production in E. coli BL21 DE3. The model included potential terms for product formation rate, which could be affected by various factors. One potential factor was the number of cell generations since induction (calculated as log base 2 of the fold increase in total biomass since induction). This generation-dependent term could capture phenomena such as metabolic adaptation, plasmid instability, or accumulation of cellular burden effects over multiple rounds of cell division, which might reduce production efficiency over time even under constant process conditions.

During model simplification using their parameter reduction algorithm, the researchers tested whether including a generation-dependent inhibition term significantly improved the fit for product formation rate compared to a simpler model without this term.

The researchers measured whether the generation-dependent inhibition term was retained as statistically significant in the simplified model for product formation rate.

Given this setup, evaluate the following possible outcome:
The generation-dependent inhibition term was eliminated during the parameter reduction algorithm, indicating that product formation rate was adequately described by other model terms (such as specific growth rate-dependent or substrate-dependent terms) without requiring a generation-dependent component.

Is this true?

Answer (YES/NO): NO